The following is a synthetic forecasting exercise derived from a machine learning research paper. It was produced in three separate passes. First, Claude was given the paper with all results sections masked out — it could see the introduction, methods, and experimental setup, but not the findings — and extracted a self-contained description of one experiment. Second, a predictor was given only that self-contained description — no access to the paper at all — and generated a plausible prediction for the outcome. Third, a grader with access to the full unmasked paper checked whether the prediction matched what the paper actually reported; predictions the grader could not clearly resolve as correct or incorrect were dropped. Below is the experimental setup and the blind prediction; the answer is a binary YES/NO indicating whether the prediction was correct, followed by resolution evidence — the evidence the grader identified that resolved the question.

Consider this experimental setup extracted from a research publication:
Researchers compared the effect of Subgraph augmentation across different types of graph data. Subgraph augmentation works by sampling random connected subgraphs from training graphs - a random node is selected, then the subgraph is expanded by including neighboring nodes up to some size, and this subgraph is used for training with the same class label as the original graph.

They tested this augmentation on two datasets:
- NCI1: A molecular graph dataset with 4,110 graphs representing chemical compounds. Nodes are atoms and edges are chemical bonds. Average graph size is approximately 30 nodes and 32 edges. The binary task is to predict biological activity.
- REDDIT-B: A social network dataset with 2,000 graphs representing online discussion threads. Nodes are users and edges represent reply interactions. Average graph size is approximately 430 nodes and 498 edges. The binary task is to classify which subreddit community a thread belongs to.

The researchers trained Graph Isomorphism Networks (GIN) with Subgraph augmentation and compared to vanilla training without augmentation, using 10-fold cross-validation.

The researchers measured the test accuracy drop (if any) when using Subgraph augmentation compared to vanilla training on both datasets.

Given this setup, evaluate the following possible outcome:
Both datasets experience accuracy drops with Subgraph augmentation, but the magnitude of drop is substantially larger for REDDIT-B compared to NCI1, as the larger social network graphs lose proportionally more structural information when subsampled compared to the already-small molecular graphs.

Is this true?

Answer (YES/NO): NO